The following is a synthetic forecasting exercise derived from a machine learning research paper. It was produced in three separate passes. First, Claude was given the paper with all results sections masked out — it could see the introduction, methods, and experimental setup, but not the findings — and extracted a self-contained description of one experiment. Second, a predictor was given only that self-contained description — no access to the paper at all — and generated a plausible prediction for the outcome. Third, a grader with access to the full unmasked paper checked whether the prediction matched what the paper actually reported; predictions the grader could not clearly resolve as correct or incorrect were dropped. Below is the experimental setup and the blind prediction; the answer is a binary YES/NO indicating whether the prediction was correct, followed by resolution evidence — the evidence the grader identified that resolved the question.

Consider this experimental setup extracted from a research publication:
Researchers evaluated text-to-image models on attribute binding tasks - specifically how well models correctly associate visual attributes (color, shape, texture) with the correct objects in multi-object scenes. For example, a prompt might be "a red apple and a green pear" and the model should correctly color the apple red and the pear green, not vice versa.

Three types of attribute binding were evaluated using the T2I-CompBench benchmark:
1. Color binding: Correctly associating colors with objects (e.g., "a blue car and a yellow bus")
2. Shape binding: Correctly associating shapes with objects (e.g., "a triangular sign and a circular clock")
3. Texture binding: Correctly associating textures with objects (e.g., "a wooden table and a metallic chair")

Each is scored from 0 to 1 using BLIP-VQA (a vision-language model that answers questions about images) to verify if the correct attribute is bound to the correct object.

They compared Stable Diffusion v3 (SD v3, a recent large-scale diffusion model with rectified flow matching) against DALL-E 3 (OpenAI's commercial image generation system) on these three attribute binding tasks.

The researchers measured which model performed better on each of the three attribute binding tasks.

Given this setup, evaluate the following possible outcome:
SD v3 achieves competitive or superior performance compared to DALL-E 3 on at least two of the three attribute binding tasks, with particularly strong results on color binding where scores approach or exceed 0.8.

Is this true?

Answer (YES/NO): YES